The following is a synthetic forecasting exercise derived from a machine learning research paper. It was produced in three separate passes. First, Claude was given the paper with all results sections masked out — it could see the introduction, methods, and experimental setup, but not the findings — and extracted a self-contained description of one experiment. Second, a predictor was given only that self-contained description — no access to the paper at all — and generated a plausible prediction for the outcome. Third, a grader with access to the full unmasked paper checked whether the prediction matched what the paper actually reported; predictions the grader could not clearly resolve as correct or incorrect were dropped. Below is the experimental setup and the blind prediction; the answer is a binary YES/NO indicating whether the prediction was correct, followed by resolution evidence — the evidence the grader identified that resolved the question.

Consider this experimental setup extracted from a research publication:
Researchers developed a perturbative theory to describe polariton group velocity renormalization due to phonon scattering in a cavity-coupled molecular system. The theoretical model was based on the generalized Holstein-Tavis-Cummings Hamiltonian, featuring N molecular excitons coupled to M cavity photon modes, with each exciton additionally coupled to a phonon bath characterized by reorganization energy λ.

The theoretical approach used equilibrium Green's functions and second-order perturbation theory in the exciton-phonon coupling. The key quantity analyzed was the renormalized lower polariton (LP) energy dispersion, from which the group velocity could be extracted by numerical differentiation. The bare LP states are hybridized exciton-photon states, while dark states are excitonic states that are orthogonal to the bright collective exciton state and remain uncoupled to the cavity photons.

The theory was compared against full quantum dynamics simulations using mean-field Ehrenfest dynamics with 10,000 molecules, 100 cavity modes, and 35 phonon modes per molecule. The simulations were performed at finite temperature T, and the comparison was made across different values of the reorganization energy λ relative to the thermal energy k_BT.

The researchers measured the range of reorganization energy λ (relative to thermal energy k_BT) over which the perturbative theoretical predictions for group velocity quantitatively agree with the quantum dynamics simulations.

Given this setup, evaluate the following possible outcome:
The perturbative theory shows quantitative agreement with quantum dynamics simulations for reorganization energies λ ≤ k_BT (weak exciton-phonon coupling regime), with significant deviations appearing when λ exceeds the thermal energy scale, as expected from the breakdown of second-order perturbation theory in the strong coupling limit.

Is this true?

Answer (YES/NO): YES